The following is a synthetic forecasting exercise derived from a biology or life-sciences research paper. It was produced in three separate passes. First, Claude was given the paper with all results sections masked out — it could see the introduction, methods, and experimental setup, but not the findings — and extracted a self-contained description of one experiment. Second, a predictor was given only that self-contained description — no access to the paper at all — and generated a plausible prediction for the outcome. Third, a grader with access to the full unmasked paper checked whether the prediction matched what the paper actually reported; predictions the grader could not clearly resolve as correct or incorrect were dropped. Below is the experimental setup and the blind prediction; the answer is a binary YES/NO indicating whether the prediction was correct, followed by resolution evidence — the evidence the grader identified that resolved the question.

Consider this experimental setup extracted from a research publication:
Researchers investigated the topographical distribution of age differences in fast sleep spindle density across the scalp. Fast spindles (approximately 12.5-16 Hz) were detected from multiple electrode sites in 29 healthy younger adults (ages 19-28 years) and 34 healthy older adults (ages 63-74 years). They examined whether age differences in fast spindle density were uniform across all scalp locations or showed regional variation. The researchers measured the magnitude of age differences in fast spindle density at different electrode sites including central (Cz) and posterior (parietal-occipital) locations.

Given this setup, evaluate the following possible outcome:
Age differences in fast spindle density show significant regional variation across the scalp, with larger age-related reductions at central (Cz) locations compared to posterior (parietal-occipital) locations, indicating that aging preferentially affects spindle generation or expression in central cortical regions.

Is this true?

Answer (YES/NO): YES